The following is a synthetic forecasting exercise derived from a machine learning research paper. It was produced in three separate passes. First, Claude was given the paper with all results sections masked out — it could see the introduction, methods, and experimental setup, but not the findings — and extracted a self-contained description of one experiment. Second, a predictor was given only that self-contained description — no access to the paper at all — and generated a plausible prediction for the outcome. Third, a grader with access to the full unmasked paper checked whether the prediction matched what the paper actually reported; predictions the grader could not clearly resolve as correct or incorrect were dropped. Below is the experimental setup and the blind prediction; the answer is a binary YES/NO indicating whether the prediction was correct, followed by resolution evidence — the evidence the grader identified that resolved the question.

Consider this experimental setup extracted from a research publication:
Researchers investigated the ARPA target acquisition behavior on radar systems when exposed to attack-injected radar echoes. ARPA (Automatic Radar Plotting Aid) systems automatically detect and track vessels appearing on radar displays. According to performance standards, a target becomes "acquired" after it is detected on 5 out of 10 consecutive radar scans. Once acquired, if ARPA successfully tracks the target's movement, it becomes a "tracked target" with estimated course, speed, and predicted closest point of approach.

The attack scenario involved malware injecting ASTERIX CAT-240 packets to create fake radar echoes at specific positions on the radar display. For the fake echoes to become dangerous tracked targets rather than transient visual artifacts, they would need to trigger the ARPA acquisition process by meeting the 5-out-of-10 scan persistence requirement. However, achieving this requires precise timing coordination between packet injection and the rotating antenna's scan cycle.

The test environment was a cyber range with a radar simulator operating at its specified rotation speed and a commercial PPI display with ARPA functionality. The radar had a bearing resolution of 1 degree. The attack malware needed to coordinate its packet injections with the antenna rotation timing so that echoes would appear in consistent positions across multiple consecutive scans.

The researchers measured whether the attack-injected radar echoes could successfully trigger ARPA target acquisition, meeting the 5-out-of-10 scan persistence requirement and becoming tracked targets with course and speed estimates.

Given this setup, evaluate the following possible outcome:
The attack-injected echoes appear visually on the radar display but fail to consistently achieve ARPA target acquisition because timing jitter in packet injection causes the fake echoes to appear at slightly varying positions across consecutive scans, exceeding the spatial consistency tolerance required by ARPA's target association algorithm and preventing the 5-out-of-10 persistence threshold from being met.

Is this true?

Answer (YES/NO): NO